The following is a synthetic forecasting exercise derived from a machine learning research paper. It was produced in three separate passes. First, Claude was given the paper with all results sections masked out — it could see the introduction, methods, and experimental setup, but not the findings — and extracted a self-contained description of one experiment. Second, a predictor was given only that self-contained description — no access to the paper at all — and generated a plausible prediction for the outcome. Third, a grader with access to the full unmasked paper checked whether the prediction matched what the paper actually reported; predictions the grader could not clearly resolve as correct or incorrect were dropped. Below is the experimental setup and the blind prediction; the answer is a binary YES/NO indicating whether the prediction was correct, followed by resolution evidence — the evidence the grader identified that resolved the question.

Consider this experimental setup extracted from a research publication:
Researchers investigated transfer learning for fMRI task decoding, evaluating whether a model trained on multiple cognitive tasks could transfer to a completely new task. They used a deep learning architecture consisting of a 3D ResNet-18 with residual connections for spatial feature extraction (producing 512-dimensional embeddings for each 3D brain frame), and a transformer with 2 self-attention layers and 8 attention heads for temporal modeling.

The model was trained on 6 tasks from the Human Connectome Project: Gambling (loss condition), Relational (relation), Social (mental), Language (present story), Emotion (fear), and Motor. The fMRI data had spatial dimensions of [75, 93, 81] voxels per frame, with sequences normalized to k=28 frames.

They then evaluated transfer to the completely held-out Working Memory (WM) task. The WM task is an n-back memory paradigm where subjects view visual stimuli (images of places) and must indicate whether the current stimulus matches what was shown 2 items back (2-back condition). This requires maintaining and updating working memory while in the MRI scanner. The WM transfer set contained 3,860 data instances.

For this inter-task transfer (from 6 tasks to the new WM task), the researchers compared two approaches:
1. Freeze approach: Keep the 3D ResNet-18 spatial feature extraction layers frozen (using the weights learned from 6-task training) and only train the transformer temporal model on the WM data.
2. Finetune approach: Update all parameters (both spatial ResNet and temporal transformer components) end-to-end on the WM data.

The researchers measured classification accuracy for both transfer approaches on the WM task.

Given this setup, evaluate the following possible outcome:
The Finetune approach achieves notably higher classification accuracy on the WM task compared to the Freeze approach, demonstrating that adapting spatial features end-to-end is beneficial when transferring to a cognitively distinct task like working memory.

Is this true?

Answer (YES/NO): YES